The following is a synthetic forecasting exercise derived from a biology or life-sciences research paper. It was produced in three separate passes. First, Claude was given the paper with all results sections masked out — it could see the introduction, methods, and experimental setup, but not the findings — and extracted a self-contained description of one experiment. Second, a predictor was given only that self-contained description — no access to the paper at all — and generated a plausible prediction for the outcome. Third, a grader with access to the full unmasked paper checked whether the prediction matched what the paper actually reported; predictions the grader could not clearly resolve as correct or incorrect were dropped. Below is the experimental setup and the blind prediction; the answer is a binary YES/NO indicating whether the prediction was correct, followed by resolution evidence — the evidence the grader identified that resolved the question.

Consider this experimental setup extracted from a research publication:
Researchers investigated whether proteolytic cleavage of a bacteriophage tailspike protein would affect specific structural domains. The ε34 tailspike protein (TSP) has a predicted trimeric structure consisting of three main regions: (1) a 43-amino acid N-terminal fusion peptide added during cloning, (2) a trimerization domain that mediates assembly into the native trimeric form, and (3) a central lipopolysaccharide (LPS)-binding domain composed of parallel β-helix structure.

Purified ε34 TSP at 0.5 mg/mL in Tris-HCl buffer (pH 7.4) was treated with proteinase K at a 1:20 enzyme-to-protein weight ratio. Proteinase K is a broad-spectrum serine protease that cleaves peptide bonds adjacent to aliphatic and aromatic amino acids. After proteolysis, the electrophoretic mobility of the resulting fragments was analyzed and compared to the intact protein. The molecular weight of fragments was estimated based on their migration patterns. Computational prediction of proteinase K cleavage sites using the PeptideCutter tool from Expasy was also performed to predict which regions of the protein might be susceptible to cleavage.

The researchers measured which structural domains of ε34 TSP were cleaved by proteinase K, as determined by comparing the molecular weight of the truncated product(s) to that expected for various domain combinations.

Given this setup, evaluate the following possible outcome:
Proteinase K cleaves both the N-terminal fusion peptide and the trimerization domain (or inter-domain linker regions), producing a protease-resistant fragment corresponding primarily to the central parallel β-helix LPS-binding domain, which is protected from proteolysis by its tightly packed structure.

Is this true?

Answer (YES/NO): NO